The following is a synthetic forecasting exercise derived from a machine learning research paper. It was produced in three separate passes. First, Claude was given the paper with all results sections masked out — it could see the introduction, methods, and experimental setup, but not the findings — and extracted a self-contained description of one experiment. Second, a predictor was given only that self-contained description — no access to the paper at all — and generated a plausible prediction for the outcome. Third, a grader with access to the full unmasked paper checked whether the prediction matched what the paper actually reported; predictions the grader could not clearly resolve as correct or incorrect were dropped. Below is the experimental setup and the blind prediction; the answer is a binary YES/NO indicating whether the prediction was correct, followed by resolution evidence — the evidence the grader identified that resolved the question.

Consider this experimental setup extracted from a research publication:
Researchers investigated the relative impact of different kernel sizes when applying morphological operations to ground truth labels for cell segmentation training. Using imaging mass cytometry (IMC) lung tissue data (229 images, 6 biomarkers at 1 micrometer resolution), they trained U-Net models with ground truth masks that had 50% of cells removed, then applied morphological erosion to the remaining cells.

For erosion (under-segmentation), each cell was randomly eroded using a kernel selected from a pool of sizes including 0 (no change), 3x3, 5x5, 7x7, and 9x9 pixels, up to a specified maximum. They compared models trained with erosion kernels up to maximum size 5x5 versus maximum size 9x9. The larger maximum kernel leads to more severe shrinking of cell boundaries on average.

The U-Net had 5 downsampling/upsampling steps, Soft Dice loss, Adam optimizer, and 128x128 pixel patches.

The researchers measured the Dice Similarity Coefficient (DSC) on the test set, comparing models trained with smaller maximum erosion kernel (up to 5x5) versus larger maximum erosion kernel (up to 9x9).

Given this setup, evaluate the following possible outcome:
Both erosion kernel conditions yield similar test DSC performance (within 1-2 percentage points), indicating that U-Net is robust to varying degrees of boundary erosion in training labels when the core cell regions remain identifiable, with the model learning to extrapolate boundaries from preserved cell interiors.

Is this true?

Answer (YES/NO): NO